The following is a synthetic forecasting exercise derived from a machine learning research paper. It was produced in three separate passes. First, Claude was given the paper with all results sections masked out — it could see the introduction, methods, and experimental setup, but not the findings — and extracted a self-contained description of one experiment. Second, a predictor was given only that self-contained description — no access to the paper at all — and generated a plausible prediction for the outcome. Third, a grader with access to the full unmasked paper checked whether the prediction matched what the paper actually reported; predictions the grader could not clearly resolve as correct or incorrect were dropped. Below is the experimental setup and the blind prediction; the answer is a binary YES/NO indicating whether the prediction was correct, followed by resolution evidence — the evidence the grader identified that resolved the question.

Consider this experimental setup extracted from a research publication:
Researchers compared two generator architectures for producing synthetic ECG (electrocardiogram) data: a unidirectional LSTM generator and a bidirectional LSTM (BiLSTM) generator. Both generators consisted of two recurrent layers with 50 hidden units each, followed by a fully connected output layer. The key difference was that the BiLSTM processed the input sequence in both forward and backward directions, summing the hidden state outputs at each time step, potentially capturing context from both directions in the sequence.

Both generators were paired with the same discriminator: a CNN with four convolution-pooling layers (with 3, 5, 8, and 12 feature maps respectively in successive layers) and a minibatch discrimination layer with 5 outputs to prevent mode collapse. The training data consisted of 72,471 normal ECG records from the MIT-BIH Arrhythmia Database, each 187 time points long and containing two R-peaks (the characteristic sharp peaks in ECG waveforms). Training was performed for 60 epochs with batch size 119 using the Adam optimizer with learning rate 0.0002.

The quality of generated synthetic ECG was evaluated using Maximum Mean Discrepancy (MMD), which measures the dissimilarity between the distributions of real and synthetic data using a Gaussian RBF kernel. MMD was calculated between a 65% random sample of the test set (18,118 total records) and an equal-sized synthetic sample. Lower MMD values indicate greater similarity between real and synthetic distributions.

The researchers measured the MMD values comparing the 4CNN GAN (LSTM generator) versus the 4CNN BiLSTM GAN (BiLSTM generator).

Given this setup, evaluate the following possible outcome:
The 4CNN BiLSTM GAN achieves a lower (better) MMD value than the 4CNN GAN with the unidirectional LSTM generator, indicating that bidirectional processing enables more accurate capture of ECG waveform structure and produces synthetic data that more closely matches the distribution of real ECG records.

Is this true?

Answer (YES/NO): NO